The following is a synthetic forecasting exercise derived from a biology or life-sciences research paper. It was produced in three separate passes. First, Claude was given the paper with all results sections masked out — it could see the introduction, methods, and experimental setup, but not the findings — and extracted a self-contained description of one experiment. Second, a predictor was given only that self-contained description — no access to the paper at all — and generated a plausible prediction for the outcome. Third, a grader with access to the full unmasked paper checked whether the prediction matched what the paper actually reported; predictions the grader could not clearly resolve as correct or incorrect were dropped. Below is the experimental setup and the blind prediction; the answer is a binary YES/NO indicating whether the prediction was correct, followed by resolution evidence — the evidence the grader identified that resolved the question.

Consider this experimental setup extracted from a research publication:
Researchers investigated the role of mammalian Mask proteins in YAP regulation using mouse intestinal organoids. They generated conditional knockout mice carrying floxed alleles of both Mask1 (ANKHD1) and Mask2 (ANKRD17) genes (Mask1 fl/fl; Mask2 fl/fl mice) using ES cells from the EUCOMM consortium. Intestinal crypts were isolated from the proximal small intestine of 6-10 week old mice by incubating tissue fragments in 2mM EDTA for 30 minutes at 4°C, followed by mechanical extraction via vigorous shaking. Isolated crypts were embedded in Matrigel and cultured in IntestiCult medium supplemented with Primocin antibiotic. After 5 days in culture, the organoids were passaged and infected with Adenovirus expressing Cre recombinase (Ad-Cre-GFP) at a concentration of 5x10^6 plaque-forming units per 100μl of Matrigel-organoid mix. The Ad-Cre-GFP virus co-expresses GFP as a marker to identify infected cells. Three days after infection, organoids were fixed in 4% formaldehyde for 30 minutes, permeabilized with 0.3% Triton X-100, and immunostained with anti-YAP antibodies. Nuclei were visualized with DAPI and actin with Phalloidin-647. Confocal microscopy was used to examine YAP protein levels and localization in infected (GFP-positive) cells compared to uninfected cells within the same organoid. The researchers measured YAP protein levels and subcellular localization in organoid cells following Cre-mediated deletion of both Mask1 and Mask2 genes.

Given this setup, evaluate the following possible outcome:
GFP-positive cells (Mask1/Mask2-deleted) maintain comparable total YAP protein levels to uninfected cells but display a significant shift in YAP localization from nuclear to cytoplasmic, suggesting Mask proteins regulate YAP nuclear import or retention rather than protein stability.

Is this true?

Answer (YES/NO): NO